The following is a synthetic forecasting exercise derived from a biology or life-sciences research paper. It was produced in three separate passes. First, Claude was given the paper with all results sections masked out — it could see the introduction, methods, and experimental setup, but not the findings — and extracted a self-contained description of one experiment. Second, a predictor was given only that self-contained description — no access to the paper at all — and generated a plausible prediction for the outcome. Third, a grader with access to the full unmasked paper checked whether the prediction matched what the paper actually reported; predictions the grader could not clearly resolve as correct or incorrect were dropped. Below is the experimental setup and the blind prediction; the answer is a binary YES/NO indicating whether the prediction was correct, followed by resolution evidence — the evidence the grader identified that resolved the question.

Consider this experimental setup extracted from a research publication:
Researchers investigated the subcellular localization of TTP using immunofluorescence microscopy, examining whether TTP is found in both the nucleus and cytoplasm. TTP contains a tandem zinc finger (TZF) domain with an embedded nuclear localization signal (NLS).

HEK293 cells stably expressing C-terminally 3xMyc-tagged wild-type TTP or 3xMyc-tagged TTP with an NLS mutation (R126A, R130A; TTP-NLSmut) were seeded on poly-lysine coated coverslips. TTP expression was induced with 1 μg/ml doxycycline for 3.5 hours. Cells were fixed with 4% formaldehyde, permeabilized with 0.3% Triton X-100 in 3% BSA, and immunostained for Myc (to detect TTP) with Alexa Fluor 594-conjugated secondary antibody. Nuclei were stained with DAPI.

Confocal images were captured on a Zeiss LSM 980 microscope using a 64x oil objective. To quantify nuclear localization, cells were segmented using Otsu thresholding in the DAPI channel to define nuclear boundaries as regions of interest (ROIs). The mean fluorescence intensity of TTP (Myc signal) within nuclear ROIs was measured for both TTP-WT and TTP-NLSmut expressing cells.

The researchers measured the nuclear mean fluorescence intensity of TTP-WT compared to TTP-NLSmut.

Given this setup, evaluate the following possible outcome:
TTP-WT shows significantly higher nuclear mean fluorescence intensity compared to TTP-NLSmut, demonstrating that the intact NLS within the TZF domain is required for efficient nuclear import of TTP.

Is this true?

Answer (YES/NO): YES